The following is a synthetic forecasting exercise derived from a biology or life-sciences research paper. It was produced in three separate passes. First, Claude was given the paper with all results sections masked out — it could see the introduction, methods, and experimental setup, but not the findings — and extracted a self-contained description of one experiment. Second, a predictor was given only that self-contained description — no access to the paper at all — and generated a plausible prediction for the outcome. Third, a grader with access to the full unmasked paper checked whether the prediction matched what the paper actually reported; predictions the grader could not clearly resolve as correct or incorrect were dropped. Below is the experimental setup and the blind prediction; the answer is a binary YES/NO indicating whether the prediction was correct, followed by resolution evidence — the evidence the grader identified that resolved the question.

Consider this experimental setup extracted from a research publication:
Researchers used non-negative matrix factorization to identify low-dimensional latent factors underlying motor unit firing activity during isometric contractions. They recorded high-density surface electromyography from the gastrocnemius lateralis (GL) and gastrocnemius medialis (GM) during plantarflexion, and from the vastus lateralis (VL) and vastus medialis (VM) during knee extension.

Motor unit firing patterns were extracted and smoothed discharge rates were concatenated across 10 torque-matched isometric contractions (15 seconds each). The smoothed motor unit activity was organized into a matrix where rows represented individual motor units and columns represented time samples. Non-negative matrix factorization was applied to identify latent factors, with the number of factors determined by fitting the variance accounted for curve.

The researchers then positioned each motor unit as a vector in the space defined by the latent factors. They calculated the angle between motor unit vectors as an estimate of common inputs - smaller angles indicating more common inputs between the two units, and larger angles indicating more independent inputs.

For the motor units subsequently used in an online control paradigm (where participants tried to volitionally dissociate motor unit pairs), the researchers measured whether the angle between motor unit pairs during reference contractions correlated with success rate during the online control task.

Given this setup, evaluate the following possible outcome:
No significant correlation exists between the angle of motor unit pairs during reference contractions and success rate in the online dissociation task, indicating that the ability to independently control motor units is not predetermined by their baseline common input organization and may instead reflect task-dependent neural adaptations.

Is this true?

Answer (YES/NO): NO